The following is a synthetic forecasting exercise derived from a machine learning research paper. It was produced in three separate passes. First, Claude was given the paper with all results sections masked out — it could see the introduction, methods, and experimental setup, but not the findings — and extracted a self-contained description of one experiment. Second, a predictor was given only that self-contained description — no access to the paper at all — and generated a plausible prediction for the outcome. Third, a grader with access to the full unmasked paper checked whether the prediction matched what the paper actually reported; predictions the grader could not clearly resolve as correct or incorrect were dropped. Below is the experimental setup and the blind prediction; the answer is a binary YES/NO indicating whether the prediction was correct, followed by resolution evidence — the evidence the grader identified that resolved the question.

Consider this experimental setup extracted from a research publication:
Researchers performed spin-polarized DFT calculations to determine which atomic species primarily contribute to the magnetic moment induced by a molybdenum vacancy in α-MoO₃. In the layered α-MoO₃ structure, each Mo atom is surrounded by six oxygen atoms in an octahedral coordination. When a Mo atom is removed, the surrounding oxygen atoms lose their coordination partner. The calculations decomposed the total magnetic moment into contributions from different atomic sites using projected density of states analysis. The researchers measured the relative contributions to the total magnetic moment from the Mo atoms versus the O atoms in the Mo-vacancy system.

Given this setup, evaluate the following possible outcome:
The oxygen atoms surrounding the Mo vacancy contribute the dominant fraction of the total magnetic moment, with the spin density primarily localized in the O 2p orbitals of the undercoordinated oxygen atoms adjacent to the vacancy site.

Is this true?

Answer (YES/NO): YES